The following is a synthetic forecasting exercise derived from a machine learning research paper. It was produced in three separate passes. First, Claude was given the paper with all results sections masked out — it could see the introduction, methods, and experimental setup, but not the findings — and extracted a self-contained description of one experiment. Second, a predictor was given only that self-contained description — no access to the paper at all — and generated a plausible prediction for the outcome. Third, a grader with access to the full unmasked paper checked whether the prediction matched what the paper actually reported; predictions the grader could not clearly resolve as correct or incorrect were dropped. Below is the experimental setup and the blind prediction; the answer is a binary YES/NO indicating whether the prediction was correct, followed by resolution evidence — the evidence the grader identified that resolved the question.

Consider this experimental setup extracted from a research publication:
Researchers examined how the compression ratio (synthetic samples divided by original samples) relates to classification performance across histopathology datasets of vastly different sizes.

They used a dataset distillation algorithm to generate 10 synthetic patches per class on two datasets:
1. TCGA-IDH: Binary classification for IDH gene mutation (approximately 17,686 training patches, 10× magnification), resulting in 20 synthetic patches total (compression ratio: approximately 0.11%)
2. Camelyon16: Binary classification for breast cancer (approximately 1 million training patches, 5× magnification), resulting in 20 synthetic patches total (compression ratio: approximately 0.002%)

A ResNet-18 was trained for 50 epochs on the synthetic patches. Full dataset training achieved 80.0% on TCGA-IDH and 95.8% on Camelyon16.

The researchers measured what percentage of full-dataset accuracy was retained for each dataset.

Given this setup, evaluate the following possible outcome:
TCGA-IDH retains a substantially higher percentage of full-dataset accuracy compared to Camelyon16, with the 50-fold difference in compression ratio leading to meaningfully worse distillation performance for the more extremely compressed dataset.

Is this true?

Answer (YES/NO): NO